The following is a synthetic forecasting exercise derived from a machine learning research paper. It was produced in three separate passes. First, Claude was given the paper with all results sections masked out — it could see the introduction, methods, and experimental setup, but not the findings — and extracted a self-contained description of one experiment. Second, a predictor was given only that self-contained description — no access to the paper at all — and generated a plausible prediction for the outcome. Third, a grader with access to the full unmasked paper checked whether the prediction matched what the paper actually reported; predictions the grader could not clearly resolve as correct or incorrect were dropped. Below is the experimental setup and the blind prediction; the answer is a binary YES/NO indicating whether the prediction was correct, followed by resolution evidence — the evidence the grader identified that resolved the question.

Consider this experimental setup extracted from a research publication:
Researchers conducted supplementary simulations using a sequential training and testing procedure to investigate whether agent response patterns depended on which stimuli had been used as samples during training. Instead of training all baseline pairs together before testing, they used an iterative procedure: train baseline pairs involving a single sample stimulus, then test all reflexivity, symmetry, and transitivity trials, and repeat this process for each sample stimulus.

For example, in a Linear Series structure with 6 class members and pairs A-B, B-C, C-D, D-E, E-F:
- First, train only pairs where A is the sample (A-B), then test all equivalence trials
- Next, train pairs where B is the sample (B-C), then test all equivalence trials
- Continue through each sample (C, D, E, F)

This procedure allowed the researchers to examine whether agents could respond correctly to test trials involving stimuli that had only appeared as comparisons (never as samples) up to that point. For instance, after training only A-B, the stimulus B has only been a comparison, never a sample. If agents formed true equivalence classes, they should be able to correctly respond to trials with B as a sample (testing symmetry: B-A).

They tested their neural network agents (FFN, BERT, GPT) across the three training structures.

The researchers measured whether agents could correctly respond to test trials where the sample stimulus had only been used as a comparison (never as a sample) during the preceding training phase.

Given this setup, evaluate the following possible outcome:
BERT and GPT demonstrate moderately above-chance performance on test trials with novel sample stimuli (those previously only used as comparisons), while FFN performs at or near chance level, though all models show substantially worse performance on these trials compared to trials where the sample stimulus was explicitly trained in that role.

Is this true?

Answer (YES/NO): NO